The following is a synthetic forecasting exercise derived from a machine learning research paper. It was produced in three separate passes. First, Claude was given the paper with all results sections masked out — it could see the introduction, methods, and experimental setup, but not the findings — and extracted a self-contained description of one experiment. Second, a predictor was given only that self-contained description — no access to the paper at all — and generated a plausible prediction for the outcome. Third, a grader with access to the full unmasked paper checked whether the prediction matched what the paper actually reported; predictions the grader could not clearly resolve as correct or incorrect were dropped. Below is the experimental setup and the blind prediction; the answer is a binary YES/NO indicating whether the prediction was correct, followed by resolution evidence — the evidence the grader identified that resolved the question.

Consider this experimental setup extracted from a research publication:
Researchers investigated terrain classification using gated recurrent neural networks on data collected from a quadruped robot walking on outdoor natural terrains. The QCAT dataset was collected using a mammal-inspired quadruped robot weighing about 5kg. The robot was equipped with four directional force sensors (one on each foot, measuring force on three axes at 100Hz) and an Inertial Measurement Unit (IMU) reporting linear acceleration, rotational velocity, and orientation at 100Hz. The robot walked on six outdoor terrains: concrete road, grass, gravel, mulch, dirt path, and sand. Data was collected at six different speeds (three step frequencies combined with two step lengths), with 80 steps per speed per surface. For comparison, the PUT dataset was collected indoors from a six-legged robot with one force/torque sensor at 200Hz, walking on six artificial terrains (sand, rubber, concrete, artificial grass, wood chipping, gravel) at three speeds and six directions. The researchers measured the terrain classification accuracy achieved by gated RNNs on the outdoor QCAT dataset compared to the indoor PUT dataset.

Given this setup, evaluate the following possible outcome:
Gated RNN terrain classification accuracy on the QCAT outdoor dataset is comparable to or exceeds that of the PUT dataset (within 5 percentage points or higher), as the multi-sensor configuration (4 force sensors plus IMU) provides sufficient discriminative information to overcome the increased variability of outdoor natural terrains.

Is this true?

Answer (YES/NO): YES